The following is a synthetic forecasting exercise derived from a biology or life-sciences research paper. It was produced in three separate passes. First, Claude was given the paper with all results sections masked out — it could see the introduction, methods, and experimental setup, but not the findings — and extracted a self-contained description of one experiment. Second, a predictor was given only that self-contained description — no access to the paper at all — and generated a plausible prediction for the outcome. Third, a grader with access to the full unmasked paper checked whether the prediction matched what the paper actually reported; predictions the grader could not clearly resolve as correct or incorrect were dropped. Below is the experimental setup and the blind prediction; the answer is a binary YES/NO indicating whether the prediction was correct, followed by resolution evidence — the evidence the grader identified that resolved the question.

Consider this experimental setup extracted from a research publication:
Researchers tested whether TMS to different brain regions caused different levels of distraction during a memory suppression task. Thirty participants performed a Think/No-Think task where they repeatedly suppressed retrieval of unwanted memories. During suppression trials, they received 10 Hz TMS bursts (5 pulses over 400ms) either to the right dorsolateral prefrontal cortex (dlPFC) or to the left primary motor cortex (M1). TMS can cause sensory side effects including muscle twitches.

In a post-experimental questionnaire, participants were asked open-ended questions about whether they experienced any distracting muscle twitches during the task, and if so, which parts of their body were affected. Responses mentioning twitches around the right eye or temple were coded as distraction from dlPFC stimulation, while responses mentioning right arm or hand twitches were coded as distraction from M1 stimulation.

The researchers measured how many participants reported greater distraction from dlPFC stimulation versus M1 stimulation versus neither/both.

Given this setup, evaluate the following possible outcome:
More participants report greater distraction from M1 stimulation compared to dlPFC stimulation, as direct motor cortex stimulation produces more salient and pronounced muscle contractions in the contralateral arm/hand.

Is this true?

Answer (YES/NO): NO